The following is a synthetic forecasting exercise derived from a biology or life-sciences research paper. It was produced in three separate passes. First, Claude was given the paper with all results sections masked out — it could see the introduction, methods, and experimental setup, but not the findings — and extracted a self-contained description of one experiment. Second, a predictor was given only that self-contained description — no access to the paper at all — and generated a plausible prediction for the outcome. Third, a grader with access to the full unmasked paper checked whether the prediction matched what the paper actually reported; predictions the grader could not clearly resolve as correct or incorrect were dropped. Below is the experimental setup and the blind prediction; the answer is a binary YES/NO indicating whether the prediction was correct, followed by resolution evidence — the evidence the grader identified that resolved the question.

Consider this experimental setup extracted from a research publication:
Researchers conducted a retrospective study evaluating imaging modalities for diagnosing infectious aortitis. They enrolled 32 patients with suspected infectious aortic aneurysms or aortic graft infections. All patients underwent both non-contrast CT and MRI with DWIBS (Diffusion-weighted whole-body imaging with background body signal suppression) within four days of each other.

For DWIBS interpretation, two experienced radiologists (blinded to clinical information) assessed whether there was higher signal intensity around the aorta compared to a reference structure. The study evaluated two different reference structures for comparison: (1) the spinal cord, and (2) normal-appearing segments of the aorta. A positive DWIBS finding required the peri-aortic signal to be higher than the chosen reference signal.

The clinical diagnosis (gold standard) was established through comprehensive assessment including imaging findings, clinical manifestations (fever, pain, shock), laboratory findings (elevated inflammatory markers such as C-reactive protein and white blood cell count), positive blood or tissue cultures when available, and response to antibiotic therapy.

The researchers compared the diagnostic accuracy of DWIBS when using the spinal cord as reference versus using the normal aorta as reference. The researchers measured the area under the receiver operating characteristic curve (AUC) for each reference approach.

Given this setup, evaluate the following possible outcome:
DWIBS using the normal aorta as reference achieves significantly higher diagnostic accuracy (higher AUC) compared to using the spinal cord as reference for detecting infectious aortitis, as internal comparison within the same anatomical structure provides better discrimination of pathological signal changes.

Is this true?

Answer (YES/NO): NO